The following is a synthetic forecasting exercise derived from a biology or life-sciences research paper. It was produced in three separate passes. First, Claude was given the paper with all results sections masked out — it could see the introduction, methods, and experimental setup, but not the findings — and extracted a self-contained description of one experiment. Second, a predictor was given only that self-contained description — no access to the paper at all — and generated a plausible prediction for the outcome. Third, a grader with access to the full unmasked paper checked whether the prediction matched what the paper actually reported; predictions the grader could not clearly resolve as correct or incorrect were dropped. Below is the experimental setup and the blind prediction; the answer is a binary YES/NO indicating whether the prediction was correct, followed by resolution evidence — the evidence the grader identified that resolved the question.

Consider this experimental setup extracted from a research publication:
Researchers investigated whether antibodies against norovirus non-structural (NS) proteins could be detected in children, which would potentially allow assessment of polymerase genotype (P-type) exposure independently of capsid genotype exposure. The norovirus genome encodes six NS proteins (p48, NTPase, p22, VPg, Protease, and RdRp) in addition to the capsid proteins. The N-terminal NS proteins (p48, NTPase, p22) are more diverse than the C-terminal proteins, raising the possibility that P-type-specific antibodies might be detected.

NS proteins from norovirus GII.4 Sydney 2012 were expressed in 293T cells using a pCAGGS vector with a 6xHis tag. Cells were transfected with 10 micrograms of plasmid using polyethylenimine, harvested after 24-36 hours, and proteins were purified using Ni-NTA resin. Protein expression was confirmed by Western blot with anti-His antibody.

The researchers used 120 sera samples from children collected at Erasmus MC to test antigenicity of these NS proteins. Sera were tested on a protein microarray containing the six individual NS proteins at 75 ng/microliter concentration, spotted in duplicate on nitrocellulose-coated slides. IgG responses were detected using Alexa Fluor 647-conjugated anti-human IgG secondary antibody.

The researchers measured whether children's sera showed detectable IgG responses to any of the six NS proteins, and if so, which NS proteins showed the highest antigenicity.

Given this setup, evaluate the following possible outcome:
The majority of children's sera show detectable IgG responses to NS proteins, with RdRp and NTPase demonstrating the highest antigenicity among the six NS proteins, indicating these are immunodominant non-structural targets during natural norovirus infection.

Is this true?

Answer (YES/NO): NO